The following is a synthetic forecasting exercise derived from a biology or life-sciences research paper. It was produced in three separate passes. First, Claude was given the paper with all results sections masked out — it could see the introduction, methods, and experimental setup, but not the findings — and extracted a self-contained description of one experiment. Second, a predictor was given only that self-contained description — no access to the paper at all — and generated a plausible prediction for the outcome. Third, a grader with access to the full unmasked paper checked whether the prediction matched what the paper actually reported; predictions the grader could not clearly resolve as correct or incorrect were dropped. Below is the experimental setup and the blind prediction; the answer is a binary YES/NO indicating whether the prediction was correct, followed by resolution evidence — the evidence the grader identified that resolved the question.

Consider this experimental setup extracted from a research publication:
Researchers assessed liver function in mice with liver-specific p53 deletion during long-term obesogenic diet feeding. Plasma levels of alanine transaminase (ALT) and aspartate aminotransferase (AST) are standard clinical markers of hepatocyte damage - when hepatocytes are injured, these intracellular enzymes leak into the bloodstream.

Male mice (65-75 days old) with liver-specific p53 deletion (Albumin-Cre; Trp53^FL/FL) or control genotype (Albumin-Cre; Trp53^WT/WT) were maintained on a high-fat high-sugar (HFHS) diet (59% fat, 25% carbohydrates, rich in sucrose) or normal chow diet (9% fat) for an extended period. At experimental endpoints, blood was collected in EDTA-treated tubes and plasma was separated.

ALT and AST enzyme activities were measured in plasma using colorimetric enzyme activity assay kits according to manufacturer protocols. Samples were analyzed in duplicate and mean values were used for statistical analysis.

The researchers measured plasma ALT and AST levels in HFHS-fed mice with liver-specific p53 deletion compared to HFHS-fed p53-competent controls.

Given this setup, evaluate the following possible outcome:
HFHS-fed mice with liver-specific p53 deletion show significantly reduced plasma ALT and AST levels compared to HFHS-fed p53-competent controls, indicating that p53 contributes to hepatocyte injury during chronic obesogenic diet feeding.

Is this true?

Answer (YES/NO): NO